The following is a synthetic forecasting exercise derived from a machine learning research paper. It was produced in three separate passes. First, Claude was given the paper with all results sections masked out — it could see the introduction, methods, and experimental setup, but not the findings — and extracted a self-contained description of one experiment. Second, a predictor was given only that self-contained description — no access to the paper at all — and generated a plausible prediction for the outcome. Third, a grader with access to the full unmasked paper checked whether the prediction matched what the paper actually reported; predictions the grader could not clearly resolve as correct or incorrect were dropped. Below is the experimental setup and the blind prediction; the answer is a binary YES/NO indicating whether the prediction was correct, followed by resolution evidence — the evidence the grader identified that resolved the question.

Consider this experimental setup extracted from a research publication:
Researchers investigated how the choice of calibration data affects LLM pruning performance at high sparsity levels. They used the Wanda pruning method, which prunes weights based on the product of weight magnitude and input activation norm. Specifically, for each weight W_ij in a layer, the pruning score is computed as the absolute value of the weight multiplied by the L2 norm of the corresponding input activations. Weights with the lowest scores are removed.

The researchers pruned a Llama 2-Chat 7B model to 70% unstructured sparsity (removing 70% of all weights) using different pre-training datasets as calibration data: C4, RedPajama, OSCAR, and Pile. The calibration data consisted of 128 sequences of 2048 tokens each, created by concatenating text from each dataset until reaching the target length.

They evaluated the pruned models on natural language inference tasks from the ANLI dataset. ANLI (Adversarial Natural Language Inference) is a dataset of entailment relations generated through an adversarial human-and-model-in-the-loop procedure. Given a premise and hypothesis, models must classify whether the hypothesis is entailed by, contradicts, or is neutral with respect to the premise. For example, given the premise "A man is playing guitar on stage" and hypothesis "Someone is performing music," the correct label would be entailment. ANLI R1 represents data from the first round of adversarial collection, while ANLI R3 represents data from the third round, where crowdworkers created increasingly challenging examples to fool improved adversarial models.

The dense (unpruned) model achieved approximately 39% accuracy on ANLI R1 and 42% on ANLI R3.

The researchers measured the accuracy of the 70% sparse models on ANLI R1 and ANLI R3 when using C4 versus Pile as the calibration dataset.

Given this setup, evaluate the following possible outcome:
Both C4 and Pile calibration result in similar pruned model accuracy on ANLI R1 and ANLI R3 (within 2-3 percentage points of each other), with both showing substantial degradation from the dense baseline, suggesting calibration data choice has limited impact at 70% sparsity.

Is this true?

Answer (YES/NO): NO